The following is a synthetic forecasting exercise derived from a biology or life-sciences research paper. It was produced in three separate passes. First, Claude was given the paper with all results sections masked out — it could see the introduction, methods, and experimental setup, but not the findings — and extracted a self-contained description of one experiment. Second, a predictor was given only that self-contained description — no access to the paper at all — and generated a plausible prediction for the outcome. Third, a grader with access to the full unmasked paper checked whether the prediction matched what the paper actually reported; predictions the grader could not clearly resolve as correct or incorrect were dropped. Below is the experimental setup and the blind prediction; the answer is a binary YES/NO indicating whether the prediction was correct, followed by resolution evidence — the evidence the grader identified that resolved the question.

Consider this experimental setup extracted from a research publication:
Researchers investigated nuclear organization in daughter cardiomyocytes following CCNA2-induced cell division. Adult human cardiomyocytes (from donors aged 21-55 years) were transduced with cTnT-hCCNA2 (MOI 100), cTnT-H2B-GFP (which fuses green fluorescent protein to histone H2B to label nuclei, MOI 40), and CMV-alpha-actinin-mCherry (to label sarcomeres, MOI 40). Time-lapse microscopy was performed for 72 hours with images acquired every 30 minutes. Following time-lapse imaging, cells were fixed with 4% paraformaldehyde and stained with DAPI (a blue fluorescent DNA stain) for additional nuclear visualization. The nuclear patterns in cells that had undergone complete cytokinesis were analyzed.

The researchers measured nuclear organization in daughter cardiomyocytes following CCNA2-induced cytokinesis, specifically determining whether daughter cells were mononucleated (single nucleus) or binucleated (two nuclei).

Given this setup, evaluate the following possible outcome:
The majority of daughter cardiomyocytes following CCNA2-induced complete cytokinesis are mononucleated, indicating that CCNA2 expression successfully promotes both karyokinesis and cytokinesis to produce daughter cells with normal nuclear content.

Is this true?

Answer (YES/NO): YES